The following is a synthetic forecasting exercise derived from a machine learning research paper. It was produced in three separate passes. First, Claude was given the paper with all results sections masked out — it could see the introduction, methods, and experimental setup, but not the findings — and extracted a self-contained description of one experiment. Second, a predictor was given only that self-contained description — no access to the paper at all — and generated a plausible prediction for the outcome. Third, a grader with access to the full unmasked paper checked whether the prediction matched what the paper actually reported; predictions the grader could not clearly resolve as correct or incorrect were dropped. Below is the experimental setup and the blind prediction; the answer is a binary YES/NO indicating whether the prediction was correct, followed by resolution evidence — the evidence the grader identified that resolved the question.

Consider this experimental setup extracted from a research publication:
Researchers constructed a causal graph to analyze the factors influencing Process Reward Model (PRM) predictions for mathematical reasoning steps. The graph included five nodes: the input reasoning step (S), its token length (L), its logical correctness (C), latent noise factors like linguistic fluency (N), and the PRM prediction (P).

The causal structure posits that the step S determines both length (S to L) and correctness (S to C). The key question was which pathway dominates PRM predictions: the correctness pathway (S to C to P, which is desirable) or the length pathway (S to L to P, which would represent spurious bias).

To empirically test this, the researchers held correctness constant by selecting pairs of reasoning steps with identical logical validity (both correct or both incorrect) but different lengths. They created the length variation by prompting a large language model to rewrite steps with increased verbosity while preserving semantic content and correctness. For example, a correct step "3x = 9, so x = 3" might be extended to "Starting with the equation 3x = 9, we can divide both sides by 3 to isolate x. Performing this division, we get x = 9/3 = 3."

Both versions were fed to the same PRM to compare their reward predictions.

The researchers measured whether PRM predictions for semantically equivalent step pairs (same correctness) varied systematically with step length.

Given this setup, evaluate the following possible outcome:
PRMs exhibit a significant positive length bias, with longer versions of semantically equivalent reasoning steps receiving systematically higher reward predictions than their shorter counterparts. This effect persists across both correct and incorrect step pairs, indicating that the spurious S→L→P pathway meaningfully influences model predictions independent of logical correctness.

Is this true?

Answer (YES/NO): YES